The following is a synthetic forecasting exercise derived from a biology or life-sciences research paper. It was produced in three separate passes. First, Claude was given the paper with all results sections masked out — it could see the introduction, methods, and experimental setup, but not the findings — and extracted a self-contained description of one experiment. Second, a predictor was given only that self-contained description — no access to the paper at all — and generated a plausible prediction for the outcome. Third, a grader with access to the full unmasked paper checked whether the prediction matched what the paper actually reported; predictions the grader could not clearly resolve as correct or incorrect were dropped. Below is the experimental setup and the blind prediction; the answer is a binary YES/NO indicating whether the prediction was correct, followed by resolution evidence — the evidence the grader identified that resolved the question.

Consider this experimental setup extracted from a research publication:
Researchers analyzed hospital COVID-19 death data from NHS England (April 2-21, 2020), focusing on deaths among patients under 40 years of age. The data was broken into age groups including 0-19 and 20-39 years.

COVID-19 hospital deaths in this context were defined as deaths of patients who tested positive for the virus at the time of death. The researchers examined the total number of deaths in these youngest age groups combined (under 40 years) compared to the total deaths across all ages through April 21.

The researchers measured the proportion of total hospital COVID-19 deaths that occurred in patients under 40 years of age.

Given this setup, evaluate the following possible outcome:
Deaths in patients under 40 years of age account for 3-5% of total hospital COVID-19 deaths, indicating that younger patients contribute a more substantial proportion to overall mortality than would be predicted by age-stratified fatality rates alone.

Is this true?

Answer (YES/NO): NO